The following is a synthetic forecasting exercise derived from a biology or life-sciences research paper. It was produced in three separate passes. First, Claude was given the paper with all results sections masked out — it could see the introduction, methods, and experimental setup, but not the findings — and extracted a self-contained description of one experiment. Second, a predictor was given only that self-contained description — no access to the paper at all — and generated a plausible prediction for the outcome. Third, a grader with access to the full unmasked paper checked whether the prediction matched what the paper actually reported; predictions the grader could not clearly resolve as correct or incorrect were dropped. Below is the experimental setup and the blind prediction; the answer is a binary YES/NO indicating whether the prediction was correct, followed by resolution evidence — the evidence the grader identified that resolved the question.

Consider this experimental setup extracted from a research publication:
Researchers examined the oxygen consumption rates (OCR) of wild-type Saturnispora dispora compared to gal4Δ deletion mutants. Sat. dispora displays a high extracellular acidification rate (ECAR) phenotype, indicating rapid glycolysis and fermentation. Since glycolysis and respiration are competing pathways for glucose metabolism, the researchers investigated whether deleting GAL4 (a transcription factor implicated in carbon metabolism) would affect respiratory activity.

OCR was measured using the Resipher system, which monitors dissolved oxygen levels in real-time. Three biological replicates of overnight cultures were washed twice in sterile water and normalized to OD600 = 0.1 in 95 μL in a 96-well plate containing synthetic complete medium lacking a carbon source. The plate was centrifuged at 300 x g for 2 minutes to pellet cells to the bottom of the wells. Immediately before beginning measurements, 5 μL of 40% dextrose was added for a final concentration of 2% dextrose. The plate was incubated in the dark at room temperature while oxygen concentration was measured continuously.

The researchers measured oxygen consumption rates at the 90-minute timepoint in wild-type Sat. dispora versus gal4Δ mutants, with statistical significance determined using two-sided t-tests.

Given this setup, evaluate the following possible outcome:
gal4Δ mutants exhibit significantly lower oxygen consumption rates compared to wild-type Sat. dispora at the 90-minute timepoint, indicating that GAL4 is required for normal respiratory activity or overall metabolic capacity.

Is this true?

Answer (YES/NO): NO